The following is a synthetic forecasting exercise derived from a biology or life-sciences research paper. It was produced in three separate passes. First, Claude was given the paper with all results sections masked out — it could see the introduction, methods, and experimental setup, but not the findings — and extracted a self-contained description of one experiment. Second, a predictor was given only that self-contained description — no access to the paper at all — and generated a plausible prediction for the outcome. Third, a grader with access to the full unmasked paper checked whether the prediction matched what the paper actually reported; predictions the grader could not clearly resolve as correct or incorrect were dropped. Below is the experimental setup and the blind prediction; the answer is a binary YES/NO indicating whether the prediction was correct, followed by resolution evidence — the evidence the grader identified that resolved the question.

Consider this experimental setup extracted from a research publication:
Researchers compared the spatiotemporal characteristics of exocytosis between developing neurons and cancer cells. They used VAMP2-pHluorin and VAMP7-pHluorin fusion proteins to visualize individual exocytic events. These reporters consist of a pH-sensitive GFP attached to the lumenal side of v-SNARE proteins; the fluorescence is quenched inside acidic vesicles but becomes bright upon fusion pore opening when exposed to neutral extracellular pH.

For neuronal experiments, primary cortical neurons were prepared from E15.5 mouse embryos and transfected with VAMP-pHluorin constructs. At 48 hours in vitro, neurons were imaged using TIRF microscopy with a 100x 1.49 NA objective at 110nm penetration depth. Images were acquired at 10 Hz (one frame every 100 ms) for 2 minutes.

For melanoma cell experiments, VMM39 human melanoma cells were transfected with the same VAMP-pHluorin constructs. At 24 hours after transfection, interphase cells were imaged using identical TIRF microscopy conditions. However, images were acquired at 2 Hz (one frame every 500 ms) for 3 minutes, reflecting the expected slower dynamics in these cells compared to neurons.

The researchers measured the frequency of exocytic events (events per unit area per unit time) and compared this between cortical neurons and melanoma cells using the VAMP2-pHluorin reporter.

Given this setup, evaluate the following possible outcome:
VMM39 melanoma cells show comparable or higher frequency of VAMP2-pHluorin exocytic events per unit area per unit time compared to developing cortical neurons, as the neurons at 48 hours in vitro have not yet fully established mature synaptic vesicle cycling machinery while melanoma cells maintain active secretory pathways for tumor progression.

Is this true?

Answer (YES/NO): NO